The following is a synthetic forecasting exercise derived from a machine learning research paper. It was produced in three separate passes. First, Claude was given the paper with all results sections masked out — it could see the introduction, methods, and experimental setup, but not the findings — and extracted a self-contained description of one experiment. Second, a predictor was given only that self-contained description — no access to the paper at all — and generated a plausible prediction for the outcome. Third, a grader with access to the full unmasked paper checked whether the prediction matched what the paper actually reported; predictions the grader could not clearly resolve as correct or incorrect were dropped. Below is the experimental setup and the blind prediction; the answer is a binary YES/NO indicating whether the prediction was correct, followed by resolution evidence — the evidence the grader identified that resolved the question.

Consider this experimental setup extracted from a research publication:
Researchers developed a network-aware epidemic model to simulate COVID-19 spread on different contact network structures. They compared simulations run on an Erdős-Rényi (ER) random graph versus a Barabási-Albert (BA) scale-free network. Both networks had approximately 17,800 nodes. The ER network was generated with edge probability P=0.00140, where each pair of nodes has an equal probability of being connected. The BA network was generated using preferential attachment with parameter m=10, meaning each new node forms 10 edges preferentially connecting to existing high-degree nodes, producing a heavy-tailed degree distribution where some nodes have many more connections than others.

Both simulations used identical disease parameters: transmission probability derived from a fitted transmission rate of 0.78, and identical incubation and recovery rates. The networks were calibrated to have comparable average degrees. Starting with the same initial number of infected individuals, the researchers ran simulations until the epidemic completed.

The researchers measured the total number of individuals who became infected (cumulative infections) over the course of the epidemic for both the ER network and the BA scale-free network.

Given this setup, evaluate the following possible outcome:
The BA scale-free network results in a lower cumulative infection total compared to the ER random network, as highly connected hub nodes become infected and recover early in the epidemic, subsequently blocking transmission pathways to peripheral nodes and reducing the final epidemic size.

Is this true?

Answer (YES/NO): NO